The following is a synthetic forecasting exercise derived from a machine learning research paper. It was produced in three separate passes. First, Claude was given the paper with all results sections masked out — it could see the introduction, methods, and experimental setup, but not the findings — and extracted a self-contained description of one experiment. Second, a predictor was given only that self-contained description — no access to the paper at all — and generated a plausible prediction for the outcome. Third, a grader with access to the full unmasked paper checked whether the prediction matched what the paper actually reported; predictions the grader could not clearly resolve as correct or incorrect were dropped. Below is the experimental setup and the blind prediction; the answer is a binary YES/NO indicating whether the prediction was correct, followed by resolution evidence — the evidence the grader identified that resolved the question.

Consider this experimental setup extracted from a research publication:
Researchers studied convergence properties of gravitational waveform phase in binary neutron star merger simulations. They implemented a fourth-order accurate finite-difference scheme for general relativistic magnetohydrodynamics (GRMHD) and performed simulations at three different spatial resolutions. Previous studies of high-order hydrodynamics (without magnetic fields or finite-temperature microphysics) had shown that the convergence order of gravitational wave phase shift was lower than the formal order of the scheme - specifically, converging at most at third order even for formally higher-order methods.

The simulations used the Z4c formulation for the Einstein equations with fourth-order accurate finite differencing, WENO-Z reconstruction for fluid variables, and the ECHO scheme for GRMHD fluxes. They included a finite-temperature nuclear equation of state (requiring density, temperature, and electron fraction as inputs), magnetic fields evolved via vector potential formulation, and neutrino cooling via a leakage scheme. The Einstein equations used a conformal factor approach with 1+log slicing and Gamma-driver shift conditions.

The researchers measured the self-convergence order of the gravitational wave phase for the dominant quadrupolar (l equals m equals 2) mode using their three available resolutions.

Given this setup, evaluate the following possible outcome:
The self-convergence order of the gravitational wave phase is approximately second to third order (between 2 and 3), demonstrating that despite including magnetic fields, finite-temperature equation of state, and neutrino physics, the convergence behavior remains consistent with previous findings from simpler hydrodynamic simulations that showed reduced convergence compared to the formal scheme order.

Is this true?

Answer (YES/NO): YES